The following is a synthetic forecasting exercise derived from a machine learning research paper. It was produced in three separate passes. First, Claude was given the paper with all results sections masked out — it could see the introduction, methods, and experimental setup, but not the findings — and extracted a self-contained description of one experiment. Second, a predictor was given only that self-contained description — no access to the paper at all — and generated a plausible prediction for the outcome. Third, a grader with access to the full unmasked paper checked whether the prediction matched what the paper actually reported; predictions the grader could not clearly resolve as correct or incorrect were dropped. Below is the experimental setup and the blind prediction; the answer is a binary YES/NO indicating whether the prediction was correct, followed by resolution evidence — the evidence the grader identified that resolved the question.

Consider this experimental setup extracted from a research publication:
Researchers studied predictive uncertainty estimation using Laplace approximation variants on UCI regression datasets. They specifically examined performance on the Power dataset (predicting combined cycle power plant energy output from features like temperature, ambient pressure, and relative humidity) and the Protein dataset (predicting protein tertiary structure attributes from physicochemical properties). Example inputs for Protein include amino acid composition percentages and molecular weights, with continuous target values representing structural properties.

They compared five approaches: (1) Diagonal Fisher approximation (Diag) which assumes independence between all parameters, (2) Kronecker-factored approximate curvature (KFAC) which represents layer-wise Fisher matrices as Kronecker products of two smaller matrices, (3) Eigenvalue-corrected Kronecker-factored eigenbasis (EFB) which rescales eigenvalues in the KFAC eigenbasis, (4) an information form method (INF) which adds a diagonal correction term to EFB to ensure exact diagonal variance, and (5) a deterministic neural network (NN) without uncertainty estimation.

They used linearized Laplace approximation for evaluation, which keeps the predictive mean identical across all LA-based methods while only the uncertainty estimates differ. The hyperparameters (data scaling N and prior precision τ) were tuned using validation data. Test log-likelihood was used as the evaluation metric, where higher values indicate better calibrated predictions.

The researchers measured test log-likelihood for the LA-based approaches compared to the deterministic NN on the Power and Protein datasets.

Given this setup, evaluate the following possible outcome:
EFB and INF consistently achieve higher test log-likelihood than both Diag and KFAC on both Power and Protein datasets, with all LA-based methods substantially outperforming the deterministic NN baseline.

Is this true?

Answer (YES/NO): NO